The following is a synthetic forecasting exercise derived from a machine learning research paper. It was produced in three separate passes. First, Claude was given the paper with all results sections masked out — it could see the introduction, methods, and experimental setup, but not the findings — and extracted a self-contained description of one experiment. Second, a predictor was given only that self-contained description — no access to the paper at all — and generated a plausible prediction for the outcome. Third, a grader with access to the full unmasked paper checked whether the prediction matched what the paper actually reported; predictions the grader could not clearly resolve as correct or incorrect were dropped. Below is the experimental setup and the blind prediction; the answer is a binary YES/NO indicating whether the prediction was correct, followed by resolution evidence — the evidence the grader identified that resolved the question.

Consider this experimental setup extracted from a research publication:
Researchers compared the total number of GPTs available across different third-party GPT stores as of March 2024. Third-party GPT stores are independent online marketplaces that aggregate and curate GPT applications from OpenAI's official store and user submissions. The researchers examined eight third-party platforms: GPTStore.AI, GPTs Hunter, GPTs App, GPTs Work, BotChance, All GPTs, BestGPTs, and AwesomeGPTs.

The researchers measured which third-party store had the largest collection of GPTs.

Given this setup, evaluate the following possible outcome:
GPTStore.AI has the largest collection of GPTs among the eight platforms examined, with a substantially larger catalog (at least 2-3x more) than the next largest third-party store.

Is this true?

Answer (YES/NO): NO